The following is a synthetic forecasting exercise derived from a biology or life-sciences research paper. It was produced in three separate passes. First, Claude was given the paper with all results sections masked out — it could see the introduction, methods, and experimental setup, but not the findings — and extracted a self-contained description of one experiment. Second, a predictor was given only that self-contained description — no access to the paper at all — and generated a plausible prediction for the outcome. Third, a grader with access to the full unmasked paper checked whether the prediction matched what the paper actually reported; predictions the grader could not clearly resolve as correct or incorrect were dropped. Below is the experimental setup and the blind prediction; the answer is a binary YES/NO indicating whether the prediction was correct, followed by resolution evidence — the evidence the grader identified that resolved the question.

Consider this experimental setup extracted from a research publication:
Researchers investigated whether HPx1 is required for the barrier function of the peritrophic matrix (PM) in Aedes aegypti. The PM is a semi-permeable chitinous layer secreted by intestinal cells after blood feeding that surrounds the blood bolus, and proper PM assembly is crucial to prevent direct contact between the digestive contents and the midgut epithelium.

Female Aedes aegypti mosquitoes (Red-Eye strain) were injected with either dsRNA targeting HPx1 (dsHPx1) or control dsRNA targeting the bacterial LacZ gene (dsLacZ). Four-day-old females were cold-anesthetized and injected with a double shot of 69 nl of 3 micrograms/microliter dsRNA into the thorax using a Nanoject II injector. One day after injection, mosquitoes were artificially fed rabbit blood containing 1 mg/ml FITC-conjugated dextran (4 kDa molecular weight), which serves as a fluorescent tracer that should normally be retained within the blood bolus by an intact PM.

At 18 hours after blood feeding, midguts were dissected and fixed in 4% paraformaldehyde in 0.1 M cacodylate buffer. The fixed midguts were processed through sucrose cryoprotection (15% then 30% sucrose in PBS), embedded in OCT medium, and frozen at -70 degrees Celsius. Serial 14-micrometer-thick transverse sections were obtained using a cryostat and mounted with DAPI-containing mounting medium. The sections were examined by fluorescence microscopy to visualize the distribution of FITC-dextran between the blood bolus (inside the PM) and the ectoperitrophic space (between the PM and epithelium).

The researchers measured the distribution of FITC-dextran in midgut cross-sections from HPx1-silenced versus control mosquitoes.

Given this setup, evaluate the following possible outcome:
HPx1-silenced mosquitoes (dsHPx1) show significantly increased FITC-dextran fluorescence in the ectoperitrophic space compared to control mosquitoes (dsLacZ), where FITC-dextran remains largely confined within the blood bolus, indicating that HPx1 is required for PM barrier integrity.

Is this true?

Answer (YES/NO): YES